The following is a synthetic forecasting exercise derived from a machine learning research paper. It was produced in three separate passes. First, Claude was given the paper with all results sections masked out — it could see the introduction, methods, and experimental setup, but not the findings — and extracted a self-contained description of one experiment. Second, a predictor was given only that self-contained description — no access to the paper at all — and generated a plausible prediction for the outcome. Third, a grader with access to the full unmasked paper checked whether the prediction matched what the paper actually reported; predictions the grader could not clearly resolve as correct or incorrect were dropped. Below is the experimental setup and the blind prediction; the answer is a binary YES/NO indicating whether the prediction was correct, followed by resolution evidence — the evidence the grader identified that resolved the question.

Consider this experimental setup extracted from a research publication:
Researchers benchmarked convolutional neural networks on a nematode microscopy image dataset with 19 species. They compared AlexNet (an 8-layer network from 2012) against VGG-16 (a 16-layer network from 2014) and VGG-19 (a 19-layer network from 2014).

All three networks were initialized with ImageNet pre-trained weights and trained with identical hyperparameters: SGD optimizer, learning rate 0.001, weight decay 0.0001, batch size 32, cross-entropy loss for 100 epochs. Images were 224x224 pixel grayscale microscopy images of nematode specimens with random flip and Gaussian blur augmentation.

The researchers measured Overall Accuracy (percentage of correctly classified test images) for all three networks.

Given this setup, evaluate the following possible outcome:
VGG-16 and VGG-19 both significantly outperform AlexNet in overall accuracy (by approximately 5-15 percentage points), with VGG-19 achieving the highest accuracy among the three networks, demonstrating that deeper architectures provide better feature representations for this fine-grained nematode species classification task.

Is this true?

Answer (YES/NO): NO